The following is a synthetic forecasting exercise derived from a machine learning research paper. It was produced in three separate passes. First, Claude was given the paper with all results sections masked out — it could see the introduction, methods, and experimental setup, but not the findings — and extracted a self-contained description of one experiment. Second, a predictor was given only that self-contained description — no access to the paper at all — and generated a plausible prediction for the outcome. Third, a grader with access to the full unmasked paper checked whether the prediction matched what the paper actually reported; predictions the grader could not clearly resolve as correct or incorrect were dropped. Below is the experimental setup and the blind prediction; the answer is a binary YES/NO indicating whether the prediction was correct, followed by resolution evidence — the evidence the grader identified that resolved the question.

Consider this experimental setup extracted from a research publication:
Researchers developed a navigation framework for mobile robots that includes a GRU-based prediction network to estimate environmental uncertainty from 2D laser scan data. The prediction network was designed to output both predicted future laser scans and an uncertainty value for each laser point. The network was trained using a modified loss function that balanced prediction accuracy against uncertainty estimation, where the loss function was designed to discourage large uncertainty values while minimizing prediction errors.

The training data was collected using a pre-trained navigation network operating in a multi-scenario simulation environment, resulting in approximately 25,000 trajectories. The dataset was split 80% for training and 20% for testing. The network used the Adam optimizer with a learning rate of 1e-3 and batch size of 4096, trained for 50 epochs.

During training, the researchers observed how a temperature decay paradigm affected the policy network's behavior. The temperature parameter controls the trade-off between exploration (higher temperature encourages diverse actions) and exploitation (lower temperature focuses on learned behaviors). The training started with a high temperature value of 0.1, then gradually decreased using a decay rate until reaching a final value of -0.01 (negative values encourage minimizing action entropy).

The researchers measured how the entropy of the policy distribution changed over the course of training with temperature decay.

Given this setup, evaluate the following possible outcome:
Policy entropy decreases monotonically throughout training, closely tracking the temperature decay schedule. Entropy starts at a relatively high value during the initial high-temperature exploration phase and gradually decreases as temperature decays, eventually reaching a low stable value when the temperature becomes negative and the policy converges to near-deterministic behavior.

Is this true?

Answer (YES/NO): NO